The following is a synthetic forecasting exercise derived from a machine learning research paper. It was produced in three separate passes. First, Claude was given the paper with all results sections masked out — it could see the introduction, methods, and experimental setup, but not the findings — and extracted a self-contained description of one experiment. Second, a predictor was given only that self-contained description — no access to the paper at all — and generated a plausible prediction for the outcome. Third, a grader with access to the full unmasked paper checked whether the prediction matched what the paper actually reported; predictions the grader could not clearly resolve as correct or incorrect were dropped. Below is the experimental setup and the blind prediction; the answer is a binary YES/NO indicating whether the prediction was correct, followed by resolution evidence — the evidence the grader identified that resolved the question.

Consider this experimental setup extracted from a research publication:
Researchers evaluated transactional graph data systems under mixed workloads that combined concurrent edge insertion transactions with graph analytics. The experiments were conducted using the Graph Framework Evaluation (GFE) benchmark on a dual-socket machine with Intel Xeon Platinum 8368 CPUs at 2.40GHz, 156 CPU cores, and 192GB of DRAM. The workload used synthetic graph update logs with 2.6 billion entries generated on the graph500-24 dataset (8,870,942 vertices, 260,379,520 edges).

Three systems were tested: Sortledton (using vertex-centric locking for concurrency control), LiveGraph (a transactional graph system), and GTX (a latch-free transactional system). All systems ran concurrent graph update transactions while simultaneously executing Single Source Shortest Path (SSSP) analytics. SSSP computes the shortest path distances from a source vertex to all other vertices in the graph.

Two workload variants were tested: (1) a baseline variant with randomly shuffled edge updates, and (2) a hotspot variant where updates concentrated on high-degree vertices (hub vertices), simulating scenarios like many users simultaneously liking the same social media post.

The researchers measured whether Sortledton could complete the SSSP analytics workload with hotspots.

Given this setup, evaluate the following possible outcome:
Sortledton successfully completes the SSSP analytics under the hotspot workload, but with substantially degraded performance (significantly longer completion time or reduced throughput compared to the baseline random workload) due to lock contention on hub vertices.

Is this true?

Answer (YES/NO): NO